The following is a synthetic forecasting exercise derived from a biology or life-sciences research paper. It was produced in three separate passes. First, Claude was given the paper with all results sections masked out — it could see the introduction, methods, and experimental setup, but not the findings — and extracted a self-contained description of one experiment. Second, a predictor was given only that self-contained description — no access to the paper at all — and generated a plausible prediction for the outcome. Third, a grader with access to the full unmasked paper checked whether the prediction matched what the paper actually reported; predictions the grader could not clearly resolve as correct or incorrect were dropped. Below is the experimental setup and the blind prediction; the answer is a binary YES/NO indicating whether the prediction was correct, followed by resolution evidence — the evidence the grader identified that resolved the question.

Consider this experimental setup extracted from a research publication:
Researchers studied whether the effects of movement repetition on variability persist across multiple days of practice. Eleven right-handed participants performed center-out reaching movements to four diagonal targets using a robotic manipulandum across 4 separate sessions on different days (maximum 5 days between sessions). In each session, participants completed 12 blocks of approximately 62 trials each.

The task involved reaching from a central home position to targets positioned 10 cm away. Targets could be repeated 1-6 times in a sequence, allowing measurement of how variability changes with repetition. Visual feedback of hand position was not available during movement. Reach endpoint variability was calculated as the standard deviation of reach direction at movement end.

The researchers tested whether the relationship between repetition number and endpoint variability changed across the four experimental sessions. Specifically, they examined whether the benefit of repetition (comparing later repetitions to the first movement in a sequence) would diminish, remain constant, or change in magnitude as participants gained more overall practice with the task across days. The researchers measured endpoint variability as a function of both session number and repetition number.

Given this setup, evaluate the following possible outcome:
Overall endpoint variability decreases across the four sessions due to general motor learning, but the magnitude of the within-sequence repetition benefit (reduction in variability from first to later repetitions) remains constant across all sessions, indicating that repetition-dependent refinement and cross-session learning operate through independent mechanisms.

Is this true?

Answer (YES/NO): YES